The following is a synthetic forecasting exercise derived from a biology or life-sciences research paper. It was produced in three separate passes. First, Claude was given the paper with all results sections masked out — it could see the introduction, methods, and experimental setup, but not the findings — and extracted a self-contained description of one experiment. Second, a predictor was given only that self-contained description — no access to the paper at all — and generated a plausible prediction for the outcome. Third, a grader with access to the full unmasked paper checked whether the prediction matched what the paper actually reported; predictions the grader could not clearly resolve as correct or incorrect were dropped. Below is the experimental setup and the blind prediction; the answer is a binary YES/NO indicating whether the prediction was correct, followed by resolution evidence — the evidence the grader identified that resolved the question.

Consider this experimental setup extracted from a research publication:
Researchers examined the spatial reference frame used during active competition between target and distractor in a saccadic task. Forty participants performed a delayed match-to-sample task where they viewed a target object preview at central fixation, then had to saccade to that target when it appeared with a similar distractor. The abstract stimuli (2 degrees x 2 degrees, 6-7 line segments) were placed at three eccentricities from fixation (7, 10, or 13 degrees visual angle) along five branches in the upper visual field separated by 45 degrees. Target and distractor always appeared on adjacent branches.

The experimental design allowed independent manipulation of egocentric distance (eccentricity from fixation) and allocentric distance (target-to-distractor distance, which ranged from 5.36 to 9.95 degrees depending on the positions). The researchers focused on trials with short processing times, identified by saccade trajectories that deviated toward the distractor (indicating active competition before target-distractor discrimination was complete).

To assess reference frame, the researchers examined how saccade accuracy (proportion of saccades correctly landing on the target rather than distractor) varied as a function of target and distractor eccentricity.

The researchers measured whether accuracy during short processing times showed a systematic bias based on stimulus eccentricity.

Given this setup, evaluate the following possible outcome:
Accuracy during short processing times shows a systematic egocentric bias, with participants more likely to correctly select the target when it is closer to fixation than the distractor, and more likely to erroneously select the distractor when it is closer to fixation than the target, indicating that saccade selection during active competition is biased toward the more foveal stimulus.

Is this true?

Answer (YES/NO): YES